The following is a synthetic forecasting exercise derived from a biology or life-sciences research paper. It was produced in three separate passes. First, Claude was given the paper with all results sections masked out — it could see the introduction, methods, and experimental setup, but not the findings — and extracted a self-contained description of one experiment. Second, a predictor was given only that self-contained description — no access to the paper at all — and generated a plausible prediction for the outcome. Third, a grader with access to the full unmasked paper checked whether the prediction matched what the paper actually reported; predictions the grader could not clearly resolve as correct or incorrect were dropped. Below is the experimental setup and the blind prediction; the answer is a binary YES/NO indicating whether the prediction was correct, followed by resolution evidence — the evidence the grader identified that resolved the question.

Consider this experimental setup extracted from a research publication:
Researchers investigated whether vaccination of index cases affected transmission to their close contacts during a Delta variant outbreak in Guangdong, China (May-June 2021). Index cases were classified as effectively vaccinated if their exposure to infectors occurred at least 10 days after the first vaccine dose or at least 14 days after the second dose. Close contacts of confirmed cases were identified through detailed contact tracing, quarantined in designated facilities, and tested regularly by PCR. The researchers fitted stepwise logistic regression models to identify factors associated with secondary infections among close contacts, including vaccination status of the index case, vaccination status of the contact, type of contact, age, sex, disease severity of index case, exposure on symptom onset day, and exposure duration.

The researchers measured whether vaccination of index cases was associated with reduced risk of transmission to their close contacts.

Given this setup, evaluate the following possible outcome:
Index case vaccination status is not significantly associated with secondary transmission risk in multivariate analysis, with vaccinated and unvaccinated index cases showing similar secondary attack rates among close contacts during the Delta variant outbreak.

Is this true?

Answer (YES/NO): NO